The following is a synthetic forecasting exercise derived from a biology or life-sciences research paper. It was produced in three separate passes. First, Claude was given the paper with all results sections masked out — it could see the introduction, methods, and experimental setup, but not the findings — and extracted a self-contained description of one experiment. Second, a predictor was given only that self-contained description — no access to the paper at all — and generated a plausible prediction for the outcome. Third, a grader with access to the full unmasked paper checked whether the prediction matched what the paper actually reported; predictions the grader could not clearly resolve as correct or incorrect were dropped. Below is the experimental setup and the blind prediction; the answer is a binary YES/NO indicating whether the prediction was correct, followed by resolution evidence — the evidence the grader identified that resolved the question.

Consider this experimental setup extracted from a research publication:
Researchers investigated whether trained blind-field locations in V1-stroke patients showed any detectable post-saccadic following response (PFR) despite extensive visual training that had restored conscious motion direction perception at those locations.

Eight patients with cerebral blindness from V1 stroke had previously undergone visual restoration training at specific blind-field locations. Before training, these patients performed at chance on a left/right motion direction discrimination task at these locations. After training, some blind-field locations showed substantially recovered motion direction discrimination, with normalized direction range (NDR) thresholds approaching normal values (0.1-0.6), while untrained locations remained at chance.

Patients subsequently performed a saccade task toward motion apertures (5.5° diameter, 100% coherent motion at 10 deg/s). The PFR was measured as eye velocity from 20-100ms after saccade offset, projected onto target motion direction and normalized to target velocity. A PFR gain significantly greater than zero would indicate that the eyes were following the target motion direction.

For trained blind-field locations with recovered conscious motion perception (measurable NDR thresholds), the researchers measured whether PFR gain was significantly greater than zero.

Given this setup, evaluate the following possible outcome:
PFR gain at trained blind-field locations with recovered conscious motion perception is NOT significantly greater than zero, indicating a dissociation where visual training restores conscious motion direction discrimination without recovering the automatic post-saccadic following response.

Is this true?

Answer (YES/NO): YES